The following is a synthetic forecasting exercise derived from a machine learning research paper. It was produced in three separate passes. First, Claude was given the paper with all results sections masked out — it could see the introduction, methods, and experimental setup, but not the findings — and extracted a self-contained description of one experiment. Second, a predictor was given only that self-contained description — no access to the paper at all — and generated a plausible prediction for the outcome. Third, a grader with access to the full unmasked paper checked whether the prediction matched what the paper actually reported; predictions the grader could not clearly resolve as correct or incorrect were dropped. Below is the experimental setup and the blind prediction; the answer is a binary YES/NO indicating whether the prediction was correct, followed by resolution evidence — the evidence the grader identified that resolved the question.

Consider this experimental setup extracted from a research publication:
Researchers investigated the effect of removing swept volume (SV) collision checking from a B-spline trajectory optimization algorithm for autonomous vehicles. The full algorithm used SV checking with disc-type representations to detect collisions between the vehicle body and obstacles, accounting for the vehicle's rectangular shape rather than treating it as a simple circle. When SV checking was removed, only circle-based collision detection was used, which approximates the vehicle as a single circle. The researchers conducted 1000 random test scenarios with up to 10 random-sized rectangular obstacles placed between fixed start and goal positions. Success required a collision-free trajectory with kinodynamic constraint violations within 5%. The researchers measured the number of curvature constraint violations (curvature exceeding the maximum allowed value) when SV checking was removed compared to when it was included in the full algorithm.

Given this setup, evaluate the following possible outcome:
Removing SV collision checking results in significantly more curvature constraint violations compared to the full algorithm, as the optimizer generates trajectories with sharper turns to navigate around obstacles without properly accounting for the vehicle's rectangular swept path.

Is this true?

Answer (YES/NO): YES